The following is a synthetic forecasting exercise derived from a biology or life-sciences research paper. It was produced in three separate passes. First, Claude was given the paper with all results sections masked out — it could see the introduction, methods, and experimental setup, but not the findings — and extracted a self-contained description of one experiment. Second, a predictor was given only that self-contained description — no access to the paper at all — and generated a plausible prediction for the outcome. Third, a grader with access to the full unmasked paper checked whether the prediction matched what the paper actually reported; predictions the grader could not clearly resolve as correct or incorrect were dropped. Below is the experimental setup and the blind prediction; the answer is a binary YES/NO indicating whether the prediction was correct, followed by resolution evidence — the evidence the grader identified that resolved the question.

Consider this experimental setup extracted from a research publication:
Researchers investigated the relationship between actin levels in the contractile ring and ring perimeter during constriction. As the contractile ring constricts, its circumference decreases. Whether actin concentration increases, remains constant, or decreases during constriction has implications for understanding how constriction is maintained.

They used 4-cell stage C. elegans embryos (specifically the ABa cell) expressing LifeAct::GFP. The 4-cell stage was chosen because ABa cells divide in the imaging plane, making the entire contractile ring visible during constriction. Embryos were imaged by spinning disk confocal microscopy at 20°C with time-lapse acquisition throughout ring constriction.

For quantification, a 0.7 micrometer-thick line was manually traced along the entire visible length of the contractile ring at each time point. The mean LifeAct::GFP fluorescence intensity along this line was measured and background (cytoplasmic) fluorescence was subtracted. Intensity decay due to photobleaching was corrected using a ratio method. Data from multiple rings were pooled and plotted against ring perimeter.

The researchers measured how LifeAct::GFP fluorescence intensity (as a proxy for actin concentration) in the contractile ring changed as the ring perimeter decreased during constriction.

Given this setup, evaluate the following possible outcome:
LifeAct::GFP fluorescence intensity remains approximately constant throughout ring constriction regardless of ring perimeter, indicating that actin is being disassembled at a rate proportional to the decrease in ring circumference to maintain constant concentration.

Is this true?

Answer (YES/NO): YES